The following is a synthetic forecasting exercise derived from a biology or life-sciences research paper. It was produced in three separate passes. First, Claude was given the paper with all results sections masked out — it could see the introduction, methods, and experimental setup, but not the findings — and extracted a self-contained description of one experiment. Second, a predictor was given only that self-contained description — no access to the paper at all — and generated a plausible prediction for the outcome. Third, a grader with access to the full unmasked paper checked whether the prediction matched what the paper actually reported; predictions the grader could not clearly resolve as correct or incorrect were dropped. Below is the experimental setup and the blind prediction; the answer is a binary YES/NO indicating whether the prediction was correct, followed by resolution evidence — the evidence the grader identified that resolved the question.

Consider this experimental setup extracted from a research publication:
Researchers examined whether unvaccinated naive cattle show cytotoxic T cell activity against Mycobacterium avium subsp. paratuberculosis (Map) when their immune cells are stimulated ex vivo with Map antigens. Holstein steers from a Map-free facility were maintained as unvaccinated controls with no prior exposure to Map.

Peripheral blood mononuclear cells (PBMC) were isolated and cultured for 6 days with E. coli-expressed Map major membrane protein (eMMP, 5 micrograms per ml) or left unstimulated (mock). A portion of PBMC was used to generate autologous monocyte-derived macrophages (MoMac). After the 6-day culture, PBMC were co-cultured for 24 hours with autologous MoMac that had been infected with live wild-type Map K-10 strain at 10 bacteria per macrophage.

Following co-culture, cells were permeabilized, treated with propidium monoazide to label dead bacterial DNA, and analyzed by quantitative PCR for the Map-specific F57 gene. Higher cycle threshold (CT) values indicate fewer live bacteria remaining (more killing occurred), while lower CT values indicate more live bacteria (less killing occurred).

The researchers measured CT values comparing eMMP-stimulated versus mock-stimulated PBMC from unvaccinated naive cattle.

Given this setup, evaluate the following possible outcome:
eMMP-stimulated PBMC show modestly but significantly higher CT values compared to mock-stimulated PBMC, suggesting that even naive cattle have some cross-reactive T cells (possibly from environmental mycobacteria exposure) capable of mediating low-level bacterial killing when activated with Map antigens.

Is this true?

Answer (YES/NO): NO